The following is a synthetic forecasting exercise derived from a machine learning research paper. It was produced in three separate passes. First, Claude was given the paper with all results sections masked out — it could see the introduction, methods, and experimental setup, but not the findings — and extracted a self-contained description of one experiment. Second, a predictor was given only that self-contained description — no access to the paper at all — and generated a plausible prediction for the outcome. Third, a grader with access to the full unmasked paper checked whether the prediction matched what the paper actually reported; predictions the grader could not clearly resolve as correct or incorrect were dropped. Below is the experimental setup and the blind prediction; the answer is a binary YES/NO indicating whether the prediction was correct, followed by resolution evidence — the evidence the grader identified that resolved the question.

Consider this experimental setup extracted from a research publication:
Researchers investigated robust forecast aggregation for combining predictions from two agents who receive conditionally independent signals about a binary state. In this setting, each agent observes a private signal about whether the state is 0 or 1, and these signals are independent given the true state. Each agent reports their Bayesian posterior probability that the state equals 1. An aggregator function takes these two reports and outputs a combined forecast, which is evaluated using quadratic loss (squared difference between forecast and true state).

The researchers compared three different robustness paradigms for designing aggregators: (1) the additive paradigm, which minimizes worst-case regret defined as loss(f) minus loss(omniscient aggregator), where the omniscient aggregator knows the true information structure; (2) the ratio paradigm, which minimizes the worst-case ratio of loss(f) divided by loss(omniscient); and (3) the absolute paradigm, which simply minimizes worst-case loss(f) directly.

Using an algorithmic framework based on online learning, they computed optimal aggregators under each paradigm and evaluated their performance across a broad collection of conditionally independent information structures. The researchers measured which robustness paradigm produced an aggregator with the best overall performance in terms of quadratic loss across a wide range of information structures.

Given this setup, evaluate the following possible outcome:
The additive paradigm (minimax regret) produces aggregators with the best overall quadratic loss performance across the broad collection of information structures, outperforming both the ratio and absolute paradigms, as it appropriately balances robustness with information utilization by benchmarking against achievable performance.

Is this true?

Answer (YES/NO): YES